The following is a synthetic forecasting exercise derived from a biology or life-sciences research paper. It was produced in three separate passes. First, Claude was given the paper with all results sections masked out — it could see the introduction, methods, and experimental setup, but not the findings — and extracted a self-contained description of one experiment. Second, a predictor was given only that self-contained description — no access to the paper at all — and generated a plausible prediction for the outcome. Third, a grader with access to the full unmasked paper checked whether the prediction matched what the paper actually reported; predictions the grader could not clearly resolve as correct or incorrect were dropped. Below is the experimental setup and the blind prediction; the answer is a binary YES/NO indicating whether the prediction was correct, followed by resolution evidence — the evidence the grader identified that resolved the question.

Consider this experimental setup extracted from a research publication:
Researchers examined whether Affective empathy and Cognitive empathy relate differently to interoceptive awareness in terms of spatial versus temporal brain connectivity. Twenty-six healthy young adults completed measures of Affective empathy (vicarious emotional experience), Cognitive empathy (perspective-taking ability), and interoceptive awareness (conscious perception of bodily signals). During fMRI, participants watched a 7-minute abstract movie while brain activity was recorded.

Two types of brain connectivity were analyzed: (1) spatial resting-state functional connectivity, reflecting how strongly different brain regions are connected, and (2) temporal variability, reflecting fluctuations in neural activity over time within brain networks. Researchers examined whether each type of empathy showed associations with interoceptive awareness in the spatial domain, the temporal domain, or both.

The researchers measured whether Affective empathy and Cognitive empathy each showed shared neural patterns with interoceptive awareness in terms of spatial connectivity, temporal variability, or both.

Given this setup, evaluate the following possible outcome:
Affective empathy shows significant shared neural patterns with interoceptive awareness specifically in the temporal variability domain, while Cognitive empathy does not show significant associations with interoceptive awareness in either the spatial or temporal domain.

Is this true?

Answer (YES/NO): NO